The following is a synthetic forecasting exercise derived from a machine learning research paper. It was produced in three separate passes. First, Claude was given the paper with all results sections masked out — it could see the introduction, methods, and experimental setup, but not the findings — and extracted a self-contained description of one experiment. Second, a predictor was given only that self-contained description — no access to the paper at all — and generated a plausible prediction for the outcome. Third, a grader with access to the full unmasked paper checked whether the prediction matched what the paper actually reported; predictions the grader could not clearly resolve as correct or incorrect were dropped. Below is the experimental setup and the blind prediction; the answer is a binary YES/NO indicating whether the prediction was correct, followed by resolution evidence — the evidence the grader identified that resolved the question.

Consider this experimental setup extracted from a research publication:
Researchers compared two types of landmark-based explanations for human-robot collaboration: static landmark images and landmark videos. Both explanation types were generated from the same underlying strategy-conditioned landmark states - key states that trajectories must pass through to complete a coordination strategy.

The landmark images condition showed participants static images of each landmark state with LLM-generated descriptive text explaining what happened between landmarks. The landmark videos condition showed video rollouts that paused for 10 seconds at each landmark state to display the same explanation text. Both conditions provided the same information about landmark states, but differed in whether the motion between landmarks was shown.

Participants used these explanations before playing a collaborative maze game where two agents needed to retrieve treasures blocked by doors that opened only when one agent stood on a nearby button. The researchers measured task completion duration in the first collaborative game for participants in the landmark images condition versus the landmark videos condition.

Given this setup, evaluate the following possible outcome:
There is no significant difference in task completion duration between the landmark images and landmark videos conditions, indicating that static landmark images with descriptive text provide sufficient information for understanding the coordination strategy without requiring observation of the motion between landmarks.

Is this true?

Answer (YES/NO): YES